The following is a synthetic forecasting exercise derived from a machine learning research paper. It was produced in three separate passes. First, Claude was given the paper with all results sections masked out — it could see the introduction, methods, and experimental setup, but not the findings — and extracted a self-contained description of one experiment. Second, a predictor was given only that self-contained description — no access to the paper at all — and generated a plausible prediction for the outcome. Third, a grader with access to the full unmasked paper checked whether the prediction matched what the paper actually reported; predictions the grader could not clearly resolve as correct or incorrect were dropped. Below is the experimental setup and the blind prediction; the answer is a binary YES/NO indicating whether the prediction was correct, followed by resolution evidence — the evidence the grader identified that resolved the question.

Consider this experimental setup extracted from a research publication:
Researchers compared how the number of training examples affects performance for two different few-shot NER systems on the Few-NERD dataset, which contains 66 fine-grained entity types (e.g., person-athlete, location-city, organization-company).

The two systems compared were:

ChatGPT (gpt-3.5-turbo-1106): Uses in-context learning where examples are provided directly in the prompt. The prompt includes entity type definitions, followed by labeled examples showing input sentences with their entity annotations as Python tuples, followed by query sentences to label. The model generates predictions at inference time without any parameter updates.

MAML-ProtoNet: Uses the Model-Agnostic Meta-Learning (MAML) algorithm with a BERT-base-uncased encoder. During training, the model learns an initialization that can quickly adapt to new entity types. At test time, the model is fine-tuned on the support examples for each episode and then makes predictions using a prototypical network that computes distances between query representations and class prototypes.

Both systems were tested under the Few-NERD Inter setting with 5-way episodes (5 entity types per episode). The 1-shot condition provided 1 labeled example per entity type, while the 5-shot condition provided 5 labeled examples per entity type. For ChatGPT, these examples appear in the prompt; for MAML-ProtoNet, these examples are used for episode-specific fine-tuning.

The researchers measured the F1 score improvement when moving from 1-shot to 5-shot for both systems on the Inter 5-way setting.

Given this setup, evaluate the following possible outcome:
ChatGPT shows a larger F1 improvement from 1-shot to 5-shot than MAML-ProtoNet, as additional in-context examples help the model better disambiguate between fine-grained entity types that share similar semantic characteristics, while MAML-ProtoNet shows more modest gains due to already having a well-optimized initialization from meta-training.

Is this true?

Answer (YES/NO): NO